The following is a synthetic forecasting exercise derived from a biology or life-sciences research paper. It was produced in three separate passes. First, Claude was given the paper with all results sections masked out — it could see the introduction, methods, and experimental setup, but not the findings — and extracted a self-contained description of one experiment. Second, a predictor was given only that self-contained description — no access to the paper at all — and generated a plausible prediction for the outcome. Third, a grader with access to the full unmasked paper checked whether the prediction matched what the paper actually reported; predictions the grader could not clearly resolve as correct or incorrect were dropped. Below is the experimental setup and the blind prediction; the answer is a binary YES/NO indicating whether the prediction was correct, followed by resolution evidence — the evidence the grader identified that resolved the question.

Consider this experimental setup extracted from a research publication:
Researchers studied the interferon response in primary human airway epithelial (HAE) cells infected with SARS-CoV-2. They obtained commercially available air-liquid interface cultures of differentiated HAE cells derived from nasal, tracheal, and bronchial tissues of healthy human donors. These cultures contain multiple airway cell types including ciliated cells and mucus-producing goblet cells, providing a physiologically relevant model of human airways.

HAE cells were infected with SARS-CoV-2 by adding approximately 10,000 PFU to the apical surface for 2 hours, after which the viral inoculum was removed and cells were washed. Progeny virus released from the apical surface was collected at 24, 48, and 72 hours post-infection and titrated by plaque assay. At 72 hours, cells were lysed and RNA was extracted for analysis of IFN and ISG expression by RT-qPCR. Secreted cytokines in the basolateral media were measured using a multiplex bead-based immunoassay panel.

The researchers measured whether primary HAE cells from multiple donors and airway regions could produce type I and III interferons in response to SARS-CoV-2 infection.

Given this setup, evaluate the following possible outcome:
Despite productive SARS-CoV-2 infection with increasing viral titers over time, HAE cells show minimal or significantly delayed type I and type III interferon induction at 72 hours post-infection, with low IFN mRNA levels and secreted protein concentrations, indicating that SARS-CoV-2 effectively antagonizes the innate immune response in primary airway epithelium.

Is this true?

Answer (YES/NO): NO